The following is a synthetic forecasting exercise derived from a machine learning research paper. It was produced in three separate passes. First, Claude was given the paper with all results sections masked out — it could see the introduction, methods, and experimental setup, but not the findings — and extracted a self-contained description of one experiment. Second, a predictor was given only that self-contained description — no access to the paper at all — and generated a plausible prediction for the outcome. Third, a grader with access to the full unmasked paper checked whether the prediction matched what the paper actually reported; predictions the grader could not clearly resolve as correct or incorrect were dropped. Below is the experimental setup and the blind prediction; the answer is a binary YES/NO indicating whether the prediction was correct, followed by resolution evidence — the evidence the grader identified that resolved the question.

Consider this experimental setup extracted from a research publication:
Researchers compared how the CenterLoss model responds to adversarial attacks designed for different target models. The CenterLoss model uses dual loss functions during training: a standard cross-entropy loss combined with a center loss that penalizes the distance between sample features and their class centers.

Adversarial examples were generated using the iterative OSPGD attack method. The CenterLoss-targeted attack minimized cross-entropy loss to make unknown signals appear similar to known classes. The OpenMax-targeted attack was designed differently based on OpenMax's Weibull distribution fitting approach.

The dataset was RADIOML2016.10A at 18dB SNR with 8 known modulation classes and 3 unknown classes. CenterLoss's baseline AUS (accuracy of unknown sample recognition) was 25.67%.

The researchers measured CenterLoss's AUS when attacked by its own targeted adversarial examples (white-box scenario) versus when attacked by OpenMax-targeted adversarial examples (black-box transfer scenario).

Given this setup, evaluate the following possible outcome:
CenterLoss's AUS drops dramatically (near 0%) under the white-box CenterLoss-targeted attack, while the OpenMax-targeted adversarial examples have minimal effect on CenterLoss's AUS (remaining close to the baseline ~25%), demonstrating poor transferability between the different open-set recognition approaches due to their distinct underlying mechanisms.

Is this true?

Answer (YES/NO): NO